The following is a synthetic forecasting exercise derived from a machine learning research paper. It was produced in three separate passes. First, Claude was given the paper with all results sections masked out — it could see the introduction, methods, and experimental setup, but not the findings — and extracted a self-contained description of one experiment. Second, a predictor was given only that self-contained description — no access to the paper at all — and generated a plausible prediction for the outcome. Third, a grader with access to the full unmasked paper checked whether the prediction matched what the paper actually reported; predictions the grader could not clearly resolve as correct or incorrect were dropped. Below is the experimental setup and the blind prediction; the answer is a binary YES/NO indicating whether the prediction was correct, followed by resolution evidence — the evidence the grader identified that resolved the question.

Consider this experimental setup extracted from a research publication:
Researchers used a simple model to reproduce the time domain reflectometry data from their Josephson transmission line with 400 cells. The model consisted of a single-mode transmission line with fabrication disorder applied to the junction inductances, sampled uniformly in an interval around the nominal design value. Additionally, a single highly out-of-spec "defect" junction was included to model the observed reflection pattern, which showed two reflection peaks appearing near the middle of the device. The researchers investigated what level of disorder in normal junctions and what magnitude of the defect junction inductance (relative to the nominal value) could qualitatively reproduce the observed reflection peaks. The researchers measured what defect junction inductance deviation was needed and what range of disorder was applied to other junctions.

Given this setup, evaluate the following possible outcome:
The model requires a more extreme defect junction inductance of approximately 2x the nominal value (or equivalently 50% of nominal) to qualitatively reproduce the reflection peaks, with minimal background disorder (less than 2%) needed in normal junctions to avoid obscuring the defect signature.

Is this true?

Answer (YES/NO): NO